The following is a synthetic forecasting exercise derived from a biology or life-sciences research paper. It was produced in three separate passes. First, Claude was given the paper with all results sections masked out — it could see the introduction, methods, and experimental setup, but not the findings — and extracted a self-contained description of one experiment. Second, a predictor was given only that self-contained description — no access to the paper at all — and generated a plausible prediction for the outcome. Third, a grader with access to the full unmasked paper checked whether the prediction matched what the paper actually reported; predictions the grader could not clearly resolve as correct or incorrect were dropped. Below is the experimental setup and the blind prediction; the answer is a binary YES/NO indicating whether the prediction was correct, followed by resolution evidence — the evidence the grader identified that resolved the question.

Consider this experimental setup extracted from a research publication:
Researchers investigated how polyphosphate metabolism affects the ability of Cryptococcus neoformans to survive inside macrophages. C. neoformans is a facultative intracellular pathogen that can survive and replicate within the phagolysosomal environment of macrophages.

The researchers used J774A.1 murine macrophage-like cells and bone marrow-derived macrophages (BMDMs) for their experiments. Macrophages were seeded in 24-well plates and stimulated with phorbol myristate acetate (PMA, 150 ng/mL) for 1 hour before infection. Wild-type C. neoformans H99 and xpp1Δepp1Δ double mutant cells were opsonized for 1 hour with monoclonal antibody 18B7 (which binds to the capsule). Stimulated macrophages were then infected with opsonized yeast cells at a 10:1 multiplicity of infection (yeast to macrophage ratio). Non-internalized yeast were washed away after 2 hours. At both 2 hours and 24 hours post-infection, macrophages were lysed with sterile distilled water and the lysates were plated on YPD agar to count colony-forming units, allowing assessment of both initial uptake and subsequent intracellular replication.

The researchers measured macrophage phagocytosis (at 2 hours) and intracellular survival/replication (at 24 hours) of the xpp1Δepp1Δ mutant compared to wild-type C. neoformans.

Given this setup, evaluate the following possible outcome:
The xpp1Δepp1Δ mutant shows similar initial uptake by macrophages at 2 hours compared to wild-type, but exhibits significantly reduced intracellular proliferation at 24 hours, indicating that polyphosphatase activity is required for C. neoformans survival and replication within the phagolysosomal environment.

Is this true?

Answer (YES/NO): NO